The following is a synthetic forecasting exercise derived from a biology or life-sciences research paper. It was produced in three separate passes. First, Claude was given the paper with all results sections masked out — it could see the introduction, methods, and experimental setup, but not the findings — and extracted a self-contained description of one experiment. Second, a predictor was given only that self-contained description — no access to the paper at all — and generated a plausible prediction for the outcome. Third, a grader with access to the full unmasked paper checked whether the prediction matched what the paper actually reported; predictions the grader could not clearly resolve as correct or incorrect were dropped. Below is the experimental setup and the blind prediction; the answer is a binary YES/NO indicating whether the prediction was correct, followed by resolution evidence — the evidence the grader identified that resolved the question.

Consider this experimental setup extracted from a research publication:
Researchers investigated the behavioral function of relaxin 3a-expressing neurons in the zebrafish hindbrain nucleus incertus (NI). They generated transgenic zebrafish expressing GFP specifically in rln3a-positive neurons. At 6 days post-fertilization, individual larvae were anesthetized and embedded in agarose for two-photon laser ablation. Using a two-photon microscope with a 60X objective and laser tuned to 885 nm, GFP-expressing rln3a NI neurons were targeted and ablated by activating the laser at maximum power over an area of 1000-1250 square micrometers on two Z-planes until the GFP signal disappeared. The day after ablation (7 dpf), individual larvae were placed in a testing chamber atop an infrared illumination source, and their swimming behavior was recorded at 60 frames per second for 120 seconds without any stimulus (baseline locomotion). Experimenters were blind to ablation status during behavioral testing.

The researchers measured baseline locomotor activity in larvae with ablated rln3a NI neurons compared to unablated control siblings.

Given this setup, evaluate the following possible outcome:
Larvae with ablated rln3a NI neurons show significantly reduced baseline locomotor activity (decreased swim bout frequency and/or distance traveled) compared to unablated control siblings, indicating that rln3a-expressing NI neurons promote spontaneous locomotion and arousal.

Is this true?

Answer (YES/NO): NO